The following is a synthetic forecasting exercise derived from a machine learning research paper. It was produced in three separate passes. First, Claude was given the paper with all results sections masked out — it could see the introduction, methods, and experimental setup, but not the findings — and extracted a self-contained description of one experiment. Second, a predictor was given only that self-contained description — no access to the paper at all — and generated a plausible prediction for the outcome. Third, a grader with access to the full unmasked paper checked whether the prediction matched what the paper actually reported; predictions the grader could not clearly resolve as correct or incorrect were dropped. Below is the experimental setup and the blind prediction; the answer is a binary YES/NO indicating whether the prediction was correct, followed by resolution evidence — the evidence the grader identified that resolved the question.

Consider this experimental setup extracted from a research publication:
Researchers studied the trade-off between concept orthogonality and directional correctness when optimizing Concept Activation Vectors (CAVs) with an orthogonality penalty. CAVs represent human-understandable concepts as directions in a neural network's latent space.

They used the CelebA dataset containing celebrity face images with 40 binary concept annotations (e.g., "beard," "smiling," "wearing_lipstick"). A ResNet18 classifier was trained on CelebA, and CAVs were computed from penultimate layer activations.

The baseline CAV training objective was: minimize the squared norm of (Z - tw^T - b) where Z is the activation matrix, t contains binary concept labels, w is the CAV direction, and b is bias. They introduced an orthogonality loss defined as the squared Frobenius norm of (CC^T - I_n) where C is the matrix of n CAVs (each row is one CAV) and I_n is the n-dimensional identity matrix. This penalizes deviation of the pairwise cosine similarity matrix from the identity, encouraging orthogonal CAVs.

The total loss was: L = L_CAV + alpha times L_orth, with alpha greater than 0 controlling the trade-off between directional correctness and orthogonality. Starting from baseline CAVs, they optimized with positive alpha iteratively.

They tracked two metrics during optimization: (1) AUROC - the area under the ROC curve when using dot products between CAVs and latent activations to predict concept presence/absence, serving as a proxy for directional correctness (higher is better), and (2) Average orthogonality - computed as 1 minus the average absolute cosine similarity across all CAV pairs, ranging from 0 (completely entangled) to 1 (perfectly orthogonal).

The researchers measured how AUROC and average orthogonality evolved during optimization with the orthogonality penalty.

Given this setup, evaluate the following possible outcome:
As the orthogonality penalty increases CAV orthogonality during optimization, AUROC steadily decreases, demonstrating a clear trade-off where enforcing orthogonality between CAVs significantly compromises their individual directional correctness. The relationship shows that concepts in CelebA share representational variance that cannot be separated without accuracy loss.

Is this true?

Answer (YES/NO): NO